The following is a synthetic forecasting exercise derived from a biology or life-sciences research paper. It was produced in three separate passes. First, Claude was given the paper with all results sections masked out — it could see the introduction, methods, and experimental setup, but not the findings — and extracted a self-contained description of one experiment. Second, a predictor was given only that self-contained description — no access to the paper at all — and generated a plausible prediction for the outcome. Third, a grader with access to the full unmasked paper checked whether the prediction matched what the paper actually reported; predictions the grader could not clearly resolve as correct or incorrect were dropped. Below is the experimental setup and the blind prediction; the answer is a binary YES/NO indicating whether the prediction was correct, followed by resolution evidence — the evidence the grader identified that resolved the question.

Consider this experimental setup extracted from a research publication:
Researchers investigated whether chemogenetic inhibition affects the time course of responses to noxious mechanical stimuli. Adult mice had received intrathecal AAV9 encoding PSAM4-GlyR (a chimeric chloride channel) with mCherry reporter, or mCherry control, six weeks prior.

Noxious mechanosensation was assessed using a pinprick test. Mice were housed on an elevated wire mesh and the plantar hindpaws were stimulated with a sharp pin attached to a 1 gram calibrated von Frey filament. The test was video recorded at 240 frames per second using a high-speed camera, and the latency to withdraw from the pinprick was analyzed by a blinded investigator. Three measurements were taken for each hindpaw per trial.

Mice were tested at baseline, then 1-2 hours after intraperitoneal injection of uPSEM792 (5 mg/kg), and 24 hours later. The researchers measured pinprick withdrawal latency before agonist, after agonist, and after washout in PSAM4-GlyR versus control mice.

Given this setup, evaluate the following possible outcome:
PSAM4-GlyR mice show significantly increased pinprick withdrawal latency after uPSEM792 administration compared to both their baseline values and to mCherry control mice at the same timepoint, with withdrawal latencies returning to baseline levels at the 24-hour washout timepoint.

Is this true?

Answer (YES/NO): YES